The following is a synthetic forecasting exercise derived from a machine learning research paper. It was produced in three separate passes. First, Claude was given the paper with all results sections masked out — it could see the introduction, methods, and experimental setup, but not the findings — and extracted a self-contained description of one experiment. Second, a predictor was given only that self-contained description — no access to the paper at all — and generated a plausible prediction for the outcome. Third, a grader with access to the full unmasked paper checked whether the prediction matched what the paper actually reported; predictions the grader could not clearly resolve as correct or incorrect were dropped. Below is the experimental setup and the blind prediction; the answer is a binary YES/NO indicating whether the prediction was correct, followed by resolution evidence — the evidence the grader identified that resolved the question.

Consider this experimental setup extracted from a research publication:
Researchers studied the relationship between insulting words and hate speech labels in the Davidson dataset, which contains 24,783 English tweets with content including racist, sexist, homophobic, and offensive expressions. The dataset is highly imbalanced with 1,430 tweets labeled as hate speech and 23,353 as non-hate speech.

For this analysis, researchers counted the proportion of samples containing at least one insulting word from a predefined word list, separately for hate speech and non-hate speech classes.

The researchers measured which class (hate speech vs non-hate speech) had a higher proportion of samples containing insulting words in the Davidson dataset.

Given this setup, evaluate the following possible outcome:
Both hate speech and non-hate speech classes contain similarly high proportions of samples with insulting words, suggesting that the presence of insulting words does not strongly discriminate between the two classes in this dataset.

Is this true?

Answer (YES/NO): YES